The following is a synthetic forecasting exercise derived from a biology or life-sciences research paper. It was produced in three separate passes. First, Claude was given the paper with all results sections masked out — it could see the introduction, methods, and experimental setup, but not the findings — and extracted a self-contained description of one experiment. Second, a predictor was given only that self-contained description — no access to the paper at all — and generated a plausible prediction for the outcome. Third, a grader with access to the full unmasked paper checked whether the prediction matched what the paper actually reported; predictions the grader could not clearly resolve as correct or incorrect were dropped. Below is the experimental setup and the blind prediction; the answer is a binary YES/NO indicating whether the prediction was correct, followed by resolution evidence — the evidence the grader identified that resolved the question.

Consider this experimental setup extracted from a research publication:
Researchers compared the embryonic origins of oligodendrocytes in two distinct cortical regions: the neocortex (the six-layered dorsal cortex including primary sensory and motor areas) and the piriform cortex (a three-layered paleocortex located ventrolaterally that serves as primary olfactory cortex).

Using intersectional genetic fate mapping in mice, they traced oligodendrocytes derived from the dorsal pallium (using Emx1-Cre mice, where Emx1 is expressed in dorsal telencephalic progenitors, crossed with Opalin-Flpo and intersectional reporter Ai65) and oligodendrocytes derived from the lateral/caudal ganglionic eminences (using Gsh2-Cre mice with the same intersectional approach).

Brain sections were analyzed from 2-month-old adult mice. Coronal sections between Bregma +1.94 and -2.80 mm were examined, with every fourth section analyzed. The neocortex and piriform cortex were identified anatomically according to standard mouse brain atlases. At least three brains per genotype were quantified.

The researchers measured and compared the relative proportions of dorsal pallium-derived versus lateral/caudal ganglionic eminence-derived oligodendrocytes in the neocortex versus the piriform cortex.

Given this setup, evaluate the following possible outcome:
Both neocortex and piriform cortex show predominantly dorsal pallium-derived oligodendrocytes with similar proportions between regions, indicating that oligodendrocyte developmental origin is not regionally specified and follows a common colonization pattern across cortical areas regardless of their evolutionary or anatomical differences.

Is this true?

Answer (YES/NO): NO